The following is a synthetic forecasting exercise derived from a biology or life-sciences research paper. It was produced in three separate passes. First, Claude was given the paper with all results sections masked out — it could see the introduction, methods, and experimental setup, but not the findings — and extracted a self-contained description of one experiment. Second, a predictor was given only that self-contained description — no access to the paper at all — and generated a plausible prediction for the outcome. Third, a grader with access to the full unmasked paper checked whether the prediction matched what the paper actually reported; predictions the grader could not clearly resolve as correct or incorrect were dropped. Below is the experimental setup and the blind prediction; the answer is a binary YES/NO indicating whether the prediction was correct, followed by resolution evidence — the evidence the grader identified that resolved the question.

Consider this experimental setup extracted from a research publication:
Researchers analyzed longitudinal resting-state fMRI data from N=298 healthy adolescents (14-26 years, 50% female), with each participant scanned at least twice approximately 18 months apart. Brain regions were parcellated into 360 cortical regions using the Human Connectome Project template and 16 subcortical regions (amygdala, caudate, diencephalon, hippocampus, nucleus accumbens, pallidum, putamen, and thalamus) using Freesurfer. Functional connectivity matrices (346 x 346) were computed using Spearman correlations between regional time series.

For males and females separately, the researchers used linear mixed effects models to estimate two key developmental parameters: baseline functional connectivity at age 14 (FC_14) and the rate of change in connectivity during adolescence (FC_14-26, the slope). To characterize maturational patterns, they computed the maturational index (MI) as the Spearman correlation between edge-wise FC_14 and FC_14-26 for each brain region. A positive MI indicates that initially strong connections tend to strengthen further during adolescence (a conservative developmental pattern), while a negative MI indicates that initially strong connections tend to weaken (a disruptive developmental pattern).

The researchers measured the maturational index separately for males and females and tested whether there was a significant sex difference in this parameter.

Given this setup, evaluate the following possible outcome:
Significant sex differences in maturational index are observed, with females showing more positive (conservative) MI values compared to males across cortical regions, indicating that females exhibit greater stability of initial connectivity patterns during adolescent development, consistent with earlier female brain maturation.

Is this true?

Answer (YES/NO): NO